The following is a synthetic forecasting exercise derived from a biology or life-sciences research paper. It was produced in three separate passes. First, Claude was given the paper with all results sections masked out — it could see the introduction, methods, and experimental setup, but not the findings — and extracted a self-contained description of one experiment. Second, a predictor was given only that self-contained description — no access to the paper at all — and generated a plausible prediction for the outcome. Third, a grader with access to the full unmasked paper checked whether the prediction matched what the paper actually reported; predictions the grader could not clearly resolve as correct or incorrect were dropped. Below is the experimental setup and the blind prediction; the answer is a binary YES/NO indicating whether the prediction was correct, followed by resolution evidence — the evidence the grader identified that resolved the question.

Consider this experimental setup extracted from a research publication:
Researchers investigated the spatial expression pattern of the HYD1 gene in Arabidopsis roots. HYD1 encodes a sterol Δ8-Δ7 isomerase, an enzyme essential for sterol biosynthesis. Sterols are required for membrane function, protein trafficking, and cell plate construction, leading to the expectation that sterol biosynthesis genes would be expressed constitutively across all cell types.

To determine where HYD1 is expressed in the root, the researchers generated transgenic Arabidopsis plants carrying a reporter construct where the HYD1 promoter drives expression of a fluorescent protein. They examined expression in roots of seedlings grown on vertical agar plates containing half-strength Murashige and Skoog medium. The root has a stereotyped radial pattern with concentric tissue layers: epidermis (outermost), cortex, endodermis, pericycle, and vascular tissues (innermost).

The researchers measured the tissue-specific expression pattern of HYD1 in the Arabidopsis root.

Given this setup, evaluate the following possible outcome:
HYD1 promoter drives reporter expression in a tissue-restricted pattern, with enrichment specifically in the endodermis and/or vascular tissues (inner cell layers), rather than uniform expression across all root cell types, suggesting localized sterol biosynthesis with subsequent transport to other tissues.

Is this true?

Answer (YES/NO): NO